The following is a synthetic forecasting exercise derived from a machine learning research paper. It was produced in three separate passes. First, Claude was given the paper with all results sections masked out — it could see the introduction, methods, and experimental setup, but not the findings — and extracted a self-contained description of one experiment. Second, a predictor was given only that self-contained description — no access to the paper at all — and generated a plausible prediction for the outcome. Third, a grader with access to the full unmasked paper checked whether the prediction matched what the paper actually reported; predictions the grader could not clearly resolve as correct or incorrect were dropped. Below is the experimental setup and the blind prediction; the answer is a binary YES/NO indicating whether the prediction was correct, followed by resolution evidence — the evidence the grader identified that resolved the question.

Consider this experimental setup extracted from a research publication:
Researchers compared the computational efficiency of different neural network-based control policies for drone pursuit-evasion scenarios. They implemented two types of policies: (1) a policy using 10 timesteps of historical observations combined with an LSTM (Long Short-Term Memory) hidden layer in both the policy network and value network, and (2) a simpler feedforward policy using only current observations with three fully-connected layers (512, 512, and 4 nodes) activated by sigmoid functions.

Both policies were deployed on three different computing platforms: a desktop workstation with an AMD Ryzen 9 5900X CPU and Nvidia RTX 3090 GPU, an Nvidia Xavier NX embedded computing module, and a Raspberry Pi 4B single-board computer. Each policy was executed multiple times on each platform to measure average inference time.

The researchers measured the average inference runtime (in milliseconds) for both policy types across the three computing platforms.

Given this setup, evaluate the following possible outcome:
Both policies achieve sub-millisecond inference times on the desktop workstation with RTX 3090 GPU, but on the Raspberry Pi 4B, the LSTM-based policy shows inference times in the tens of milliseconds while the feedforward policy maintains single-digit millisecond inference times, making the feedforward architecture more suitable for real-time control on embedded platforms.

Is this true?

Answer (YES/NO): NO